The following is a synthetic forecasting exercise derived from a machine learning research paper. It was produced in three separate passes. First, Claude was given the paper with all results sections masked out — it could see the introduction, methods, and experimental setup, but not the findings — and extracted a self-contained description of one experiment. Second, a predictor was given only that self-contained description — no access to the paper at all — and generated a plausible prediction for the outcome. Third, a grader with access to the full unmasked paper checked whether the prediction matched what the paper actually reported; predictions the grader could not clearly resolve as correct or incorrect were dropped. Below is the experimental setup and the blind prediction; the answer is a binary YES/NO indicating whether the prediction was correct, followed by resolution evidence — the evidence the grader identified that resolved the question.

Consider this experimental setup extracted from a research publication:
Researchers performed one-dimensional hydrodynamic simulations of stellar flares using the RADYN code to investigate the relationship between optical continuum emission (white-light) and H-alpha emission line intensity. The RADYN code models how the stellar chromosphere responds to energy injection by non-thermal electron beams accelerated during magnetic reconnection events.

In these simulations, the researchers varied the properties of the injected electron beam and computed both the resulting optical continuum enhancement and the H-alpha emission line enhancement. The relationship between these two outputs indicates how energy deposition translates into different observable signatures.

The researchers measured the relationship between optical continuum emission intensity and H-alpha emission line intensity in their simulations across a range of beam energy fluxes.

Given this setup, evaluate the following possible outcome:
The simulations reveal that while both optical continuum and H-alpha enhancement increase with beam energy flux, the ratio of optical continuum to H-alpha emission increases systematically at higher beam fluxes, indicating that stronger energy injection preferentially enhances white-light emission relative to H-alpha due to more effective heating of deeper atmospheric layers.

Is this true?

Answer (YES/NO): YES